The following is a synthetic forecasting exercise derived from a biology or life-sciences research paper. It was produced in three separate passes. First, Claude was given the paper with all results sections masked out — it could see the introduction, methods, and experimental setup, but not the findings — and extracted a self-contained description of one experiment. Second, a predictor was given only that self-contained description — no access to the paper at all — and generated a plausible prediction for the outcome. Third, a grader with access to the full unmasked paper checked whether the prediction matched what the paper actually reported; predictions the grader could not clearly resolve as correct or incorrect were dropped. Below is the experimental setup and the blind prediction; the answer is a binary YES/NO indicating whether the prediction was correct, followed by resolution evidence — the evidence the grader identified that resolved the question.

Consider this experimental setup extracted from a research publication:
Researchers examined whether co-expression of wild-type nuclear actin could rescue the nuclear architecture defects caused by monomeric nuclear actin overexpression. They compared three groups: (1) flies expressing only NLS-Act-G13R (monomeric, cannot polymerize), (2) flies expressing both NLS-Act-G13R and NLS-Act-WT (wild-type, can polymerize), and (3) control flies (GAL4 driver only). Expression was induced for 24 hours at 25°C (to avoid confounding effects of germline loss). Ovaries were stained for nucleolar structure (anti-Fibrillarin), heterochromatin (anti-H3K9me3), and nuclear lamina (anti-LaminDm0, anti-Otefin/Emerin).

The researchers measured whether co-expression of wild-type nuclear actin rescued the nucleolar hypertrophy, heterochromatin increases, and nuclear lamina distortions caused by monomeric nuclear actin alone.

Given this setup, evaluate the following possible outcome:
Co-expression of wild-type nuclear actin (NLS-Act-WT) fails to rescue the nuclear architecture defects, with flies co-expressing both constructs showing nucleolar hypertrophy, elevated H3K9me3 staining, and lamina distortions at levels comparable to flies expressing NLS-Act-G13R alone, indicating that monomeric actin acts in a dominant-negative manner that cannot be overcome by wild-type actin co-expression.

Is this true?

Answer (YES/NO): NO